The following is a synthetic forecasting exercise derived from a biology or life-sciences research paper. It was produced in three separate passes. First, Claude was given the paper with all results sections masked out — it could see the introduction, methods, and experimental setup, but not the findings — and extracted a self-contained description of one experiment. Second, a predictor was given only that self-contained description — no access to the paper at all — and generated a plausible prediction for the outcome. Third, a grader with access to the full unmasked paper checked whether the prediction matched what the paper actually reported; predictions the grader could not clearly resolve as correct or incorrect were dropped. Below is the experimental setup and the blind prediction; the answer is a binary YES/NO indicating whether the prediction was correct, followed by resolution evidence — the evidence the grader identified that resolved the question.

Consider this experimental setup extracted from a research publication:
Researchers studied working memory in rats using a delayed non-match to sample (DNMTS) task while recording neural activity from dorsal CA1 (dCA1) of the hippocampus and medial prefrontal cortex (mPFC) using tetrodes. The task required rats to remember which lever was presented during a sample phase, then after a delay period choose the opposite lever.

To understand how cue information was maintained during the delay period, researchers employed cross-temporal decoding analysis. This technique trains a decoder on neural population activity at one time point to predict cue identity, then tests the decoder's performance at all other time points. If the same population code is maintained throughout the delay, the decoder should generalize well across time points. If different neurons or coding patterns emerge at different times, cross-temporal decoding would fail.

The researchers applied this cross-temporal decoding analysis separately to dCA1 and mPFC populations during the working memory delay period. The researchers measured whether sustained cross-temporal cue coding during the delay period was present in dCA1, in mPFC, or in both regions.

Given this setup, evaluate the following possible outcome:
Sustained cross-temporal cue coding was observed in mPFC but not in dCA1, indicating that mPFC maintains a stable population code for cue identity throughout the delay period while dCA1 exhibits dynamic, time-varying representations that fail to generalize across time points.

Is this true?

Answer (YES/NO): YES